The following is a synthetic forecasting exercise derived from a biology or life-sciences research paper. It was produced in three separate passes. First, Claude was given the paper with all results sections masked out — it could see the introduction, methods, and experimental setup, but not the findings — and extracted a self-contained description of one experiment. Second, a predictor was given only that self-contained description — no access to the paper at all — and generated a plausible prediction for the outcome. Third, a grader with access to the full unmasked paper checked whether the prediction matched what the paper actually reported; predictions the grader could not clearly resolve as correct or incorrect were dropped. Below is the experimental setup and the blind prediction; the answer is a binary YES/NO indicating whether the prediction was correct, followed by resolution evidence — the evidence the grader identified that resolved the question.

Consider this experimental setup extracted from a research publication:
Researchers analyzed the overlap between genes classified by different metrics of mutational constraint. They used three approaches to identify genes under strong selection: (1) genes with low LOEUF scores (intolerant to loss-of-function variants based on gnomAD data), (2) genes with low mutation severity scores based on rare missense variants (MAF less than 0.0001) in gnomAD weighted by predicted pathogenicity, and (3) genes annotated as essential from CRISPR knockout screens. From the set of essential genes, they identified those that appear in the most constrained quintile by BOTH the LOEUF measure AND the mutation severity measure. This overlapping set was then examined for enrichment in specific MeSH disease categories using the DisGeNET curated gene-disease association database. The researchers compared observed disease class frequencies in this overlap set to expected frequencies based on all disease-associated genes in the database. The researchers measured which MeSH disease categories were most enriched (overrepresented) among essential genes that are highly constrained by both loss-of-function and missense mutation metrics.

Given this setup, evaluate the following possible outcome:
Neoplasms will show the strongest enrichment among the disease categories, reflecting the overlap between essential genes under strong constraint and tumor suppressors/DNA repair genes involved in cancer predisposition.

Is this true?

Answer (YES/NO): NO